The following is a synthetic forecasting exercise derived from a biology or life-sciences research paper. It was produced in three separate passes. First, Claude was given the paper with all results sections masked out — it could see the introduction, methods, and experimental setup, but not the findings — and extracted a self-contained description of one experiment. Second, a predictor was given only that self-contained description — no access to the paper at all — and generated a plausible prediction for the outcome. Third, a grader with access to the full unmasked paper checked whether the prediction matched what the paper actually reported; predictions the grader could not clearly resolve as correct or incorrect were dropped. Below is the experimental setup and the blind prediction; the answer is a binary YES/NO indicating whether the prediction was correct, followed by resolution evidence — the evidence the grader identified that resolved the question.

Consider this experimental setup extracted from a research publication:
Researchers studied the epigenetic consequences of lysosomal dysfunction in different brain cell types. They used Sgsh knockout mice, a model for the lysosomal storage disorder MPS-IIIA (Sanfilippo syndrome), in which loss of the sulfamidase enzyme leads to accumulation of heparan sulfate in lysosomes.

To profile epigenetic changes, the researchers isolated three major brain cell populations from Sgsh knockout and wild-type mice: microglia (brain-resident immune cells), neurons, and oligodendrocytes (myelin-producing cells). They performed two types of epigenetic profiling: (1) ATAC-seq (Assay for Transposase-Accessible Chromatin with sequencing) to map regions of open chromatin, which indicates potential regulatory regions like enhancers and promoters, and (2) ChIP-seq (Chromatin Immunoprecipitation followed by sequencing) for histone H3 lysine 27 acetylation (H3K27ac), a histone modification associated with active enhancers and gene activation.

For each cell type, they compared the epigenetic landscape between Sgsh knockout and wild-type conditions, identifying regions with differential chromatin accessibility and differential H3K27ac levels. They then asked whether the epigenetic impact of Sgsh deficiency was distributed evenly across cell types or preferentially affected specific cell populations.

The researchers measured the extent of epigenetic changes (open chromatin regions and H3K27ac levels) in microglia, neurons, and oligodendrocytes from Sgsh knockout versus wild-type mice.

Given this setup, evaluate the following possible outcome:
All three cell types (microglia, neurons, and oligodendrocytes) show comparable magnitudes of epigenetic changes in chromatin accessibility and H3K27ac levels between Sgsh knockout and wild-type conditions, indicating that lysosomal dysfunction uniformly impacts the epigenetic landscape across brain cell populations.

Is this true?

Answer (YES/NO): NO